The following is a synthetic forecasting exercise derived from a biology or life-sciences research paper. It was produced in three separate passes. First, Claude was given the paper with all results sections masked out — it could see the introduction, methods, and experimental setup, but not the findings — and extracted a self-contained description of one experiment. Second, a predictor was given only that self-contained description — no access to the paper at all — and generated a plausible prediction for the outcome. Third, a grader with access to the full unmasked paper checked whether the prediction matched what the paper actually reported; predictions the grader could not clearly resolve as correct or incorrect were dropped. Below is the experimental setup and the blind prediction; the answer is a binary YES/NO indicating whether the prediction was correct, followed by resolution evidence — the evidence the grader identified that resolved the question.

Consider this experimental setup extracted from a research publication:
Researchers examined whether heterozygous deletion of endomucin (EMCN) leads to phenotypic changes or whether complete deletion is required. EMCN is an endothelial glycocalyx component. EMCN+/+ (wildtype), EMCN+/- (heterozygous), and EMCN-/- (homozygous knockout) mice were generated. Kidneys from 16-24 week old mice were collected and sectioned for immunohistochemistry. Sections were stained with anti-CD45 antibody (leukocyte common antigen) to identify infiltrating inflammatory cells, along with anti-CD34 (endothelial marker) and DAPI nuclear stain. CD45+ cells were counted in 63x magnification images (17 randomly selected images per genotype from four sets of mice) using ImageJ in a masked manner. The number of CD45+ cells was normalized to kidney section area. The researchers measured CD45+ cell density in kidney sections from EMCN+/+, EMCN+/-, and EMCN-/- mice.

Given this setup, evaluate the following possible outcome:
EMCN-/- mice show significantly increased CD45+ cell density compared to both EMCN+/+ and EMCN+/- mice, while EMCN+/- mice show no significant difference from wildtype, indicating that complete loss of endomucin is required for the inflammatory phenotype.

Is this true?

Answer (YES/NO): YES